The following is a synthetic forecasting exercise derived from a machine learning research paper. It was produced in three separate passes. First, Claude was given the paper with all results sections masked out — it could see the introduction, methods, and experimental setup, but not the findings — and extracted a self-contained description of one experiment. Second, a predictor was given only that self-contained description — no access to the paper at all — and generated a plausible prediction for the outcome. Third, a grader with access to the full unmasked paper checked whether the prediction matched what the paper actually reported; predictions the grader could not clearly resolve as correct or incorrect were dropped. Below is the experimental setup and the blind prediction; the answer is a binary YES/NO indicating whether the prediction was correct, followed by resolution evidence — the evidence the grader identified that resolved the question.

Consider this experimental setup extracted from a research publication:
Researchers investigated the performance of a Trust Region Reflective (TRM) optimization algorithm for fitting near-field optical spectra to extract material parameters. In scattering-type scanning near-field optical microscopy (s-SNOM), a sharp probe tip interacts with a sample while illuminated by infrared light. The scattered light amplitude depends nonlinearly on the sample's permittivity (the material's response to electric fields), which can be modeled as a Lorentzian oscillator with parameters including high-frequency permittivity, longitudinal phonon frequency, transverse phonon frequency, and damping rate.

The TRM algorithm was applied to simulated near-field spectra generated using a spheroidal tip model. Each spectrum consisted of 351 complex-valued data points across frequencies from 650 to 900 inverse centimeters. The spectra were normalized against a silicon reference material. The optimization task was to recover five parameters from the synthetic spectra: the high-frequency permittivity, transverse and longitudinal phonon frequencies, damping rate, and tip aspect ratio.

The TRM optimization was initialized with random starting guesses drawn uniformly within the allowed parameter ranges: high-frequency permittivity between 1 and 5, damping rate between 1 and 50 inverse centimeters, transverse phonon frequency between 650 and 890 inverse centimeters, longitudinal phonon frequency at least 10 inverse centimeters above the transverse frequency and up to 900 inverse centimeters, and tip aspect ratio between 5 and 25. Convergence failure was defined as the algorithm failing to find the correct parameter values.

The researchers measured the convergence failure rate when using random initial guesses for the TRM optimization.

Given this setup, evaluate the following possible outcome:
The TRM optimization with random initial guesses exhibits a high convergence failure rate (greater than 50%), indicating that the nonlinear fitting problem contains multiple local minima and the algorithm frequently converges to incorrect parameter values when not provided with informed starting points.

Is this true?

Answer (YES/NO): NO